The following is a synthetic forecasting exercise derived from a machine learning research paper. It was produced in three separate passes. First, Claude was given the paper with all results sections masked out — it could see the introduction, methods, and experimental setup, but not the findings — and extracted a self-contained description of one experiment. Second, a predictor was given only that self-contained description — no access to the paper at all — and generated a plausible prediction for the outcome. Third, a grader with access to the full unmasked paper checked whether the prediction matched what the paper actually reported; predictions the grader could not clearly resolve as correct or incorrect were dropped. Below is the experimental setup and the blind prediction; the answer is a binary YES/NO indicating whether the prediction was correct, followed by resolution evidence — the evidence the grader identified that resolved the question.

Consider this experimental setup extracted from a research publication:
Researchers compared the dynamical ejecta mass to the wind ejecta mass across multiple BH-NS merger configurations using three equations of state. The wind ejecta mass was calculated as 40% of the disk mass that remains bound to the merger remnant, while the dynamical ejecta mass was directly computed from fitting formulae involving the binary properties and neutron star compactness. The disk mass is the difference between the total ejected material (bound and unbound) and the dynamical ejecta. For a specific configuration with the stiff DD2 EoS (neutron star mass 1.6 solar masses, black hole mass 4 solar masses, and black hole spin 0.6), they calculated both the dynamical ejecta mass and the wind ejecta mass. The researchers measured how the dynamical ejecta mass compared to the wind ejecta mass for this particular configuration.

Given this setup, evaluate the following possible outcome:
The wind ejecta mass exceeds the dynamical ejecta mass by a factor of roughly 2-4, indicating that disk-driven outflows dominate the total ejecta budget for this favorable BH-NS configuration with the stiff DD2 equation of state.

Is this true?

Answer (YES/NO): YES